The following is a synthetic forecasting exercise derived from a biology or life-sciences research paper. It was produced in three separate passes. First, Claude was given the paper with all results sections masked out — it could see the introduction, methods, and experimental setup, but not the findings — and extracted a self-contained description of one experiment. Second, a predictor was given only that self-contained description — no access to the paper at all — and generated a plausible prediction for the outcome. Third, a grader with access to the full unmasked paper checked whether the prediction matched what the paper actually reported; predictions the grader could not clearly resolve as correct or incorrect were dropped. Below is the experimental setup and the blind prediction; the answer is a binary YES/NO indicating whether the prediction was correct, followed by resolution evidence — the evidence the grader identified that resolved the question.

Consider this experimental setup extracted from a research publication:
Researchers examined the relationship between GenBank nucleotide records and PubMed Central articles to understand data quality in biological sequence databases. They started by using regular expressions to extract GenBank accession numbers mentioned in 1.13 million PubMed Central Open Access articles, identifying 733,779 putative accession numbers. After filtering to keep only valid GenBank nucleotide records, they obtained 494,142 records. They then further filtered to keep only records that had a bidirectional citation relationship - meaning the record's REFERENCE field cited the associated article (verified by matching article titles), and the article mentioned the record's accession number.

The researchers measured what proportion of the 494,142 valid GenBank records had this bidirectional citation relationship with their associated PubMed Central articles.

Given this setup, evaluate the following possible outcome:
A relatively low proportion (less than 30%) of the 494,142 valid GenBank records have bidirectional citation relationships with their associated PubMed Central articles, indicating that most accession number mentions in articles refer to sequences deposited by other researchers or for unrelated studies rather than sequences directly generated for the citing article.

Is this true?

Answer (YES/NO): NO